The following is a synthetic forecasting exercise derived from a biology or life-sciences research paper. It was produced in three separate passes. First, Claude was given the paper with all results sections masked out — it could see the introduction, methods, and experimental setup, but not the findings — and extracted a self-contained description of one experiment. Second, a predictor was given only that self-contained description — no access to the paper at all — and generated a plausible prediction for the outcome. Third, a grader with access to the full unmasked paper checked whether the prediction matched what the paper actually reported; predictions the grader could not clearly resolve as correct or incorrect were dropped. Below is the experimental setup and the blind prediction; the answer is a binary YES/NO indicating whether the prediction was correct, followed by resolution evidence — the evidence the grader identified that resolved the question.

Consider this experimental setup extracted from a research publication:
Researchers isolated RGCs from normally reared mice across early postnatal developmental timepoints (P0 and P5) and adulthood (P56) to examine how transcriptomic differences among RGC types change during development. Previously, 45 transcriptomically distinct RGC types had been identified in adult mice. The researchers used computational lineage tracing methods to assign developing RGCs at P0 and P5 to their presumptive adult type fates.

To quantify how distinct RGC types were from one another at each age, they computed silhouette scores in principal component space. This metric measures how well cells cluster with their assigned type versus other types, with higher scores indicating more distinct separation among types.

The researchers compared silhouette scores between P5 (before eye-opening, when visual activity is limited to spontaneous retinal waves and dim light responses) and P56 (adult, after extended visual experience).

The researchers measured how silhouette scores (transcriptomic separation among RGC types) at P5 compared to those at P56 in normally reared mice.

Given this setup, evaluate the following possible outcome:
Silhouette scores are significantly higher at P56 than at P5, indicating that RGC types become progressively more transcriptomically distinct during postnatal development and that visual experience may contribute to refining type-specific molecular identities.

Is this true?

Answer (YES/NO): YES